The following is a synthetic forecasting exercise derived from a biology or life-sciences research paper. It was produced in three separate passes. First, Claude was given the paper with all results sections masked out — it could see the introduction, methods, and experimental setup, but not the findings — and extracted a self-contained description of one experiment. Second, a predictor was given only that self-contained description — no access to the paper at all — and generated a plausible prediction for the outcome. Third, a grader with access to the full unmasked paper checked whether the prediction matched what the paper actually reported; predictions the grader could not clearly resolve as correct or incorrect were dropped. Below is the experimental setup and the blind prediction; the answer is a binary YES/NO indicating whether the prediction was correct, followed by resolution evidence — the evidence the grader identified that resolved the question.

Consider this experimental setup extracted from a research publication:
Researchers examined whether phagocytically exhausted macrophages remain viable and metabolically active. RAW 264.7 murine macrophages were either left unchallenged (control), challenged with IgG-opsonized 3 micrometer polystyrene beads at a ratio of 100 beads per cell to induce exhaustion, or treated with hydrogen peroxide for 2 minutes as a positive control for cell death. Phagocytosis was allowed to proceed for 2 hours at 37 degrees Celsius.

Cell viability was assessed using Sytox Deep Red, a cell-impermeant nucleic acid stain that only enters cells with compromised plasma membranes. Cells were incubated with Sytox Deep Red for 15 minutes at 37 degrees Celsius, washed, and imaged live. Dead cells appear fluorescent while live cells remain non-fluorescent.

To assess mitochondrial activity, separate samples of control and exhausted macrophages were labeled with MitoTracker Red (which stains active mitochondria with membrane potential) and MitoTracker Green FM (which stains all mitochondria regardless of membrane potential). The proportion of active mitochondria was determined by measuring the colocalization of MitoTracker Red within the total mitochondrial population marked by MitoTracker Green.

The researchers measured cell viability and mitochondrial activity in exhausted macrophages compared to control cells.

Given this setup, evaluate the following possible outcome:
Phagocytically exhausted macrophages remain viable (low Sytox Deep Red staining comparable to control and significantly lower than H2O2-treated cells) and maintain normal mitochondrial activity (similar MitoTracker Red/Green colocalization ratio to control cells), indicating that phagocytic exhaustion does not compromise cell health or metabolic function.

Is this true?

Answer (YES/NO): YES